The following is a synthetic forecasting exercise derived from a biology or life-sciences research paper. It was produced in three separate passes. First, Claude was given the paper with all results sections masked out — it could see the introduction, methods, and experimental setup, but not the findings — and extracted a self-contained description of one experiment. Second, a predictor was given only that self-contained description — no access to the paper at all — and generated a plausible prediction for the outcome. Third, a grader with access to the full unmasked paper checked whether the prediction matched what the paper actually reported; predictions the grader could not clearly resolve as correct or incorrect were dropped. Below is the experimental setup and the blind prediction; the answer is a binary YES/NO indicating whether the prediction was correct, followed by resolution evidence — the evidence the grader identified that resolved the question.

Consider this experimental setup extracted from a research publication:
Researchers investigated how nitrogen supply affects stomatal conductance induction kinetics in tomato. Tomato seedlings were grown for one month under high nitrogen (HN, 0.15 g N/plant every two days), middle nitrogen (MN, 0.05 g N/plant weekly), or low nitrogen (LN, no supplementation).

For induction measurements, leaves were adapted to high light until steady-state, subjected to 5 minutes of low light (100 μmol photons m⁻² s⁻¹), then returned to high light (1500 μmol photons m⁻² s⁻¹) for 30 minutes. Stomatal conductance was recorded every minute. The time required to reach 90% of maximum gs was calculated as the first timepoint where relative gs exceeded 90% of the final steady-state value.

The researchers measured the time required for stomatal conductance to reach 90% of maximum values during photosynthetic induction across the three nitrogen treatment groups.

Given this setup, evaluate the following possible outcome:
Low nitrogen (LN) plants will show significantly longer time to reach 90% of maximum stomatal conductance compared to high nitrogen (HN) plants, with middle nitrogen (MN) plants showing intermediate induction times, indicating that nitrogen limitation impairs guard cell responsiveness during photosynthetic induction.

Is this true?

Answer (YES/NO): NO